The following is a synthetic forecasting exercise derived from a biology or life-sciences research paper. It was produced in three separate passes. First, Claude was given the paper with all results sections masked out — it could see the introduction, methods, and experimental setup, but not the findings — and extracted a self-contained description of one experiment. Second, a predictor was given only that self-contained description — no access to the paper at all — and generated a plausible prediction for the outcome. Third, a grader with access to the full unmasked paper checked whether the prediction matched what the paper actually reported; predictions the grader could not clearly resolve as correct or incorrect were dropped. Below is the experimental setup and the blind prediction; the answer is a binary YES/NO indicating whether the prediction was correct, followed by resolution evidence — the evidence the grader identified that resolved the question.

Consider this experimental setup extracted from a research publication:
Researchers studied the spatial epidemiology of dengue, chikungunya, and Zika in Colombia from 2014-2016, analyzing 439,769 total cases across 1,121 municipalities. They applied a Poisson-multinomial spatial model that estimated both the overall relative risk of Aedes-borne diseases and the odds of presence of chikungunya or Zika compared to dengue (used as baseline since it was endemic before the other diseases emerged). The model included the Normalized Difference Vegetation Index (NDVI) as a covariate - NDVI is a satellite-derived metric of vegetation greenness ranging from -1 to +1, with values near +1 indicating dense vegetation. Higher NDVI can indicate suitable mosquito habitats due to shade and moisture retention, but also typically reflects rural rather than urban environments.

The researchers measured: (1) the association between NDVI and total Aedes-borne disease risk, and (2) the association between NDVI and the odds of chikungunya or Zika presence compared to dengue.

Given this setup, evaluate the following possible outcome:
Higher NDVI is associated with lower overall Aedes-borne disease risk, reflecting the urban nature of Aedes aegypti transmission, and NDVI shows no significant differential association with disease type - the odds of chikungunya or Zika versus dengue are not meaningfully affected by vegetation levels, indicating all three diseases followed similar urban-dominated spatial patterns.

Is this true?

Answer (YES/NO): NO